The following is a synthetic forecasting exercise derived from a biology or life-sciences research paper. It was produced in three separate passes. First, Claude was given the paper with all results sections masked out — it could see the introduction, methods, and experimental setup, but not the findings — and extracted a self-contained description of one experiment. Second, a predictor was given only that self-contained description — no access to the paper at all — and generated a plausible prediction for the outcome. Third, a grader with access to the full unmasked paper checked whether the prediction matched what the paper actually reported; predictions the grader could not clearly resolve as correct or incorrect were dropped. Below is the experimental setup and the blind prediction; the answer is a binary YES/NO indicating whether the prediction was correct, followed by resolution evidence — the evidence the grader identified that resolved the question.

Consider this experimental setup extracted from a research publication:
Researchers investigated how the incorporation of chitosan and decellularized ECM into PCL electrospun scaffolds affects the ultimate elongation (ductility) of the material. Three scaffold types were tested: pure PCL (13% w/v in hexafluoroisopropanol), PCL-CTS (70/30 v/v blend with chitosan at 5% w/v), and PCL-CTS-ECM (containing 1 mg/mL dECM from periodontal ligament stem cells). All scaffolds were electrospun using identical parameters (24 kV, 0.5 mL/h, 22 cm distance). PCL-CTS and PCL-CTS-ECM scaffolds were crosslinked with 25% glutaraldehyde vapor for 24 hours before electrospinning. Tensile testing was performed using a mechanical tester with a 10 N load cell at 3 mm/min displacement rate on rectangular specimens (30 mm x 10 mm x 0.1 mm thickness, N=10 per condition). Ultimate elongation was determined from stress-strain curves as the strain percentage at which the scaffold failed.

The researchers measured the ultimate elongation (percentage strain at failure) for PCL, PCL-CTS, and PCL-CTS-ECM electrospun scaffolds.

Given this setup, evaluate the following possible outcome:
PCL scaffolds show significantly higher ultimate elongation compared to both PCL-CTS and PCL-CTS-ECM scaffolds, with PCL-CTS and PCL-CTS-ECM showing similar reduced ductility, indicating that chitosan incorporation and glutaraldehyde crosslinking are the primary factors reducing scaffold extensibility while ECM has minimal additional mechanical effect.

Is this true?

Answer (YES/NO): YES